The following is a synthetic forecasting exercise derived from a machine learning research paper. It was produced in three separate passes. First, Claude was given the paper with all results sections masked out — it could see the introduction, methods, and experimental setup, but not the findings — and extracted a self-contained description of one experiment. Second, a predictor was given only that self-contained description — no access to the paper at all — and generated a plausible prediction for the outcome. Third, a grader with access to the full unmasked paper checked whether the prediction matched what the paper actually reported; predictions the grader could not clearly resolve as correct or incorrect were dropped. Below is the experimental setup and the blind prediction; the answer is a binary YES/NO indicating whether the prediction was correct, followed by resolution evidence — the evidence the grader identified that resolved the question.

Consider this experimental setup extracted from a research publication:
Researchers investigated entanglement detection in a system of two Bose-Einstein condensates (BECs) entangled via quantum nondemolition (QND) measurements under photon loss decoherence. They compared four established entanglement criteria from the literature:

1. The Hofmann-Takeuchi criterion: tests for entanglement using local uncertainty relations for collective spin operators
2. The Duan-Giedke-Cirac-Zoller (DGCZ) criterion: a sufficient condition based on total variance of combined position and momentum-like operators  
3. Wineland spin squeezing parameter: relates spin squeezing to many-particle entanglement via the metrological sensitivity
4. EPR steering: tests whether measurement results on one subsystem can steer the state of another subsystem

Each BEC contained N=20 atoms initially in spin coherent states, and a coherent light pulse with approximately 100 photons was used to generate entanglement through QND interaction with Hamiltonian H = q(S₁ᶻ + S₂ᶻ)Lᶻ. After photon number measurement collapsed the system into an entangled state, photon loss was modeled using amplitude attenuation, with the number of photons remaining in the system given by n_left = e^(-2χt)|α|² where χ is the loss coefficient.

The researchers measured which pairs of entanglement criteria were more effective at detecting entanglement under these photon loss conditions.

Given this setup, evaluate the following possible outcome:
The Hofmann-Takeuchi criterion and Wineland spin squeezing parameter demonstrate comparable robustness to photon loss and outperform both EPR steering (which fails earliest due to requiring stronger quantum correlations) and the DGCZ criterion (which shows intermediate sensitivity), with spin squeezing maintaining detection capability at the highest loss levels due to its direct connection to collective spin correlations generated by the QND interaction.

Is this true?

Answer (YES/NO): NO